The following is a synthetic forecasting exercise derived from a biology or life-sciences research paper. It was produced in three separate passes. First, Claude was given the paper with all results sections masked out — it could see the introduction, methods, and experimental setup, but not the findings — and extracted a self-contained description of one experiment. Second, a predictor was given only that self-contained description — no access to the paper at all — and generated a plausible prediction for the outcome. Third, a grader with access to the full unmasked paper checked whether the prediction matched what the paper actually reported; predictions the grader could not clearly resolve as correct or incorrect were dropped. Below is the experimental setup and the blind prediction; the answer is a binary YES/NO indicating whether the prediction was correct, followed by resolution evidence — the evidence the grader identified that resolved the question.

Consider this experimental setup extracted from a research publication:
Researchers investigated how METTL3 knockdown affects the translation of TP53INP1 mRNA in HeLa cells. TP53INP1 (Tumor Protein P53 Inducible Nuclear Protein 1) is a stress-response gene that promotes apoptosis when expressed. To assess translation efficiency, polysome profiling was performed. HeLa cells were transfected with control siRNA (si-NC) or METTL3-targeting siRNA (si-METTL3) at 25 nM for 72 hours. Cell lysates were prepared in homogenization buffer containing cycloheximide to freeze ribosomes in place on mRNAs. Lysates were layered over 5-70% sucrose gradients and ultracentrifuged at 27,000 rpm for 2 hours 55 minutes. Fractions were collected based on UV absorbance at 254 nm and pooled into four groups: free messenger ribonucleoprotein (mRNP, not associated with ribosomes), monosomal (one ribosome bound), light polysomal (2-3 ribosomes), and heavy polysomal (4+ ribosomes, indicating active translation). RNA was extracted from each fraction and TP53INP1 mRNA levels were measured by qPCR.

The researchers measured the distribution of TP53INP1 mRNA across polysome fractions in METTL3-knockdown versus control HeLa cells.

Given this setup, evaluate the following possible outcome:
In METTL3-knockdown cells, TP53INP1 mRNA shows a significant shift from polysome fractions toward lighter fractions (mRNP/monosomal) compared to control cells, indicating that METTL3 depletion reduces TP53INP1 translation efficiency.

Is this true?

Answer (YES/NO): NO